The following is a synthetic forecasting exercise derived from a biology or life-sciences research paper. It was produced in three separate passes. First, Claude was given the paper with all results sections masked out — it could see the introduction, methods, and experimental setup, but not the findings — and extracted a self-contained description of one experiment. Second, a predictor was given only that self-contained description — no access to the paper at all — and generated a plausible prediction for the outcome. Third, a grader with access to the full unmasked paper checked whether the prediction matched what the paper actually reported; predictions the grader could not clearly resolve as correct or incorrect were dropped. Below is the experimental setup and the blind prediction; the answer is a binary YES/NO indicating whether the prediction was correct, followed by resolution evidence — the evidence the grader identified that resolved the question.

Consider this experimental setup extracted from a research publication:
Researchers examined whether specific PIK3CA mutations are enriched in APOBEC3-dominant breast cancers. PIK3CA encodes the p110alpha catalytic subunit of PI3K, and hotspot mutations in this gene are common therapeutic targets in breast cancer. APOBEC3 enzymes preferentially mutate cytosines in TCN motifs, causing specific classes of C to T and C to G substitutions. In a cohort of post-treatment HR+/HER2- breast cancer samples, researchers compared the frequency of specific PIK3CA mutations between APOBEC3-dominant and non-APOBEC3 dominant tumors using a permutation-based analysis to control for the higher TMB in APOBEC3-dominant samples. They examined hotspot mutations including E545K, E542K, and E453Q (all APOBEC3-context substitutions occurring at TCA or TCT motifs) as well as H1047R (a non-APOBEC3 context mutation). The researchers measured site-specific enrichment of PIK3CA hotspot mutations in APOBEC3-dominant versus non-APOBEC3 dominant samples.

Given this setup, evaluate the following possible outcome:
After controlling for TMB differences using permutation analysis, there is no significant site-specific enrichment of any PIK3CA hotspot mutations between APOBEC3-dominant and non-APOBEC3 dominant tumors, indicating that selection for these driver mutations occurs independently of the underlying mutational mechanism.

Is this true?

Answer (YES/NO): NO